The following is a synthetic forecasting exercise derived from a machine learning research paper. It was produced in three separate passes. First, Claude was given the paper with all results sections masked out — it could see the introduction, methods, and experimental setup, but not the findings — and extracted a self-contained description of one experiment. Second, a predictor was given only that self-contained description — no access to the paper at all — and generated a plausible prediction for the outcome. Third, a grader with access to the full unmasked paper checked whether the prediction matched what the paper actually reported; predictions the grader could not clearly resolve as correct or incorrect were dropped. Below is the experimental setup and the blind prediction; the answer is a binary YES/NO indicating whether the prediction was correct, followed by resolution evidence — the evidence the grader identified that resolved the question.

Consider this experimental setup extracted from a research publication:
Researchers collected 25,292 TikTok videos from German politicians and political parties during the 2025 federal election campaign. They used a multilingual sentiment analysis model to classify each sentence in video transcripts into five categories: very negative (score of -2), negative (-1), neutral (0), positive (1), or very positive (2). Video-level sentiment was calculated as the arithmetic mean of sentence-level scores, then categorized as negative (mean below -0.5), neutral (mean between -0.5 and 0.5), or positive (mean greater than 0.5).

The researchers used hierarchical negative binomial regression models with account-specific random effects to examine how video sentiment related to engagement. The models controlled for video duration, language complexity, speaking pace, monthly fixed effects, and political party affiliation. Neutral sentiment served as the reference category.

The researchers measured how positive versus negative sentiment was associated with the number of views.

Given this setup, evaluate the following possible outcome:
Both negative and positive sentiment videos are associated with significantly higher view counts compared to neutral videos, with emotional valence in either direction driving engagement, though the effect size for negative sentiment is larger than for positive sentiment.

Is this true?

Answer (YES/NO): NO